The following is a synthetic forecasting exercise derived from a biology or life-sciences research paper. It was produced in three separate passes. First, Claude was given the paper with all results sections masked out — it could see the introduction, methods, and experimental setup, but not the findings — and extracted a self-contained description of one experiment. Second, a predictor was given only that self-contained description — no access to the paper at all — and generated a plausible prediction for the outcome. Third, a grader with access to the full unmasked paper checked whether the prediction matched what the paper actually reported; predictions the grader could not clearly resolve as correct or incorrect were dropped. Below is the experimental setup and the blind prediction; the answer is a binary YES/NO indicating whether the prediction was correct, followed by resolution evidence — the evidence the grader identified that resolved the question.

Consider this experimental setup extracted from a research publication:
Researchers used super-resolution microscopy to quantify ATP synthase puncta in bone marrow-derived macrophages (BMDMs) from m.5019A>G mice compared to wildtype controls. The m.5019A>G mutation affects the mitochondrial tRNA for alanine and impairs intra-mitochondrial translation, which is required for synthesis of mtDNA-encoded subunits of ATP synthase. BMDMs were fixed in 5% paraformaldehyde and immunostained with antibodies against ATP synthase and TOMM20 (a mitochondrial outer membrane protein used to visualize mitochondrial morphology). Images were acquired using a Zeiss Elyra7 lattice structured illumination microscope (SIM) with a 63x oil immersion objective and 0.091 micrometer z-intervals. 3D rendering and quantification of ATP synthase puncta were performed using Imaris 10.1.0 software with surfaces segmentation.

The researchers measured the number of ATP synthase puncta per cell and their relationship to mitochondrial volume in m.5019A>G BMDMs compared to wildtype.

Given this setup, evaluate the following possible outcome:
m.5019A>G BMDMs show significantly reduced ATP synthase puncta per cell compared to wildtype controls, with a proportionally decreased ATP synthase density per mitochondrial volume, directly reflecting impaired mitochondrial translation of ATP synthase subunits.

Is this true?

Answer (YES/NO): NO